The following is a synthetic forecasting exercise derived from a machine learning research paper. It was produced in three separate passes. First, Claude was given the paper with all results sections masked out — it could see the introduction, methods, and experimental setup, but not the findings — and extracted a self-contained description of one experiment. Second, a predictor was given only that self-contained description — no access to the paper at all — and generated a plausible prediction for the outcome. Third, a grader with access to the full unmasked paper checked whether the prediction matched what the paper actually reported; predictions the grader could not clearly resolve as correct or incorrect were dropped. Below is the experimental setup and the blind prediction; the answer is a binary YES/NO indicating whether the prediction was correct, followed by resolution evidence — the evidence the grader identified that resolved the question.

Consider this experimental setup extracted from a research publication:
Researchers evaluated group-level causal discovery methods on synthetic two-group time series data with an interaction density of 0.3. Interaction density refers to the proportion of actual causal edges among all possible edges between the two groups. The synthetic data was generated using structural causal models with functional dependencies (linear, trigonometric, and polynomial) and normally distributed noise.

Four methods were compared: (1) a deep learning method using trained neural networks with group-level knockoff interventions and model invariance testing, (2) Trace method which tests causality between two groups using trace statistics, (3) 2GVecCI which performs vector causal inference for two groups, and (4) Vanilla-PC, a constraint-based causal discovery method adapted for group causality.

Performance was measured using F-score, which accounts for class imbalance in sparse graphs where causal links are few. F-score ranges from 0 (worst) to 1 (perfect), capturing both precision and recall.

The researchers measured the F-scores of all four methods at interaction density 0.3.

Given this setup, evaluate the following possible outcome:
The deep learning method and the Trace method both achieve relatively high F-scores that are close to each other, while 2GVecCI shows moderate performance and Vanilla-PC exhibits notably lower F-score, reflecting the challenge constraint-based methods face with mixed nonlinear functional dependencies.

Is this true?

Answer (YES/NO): NO